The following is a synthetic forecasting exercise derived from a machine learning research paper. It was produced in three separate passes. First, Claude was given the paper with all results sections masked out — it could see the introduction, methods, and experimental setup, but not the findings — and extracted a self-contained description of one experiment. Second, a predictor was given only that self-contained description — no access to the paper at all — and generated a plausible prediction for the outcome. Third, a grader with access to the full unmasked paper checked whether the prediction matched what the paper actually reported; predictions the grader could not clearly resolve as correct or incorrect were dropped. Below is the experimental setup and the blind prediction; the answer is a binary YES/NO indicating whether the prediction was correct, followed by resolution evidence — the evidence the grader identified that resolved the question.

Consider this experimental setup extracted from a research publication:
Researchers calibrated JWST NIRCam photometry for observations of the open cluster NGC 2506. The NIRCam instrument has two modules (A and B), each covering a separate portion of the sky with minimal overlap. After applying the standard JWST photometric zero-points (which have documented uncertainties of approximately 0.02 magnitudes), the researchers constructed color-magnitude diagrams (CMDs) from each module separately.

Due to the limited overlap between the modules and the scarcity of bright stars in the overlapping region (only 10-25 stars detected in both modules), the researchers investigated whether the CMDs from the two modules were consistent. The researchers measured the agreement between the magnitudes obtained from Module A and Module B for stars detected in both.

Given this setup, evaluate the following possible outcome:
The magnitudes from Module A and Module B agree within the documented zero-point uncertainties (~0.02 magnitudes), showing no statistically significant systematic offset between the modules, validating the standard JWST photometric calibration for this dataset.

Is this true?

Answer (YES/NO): NO